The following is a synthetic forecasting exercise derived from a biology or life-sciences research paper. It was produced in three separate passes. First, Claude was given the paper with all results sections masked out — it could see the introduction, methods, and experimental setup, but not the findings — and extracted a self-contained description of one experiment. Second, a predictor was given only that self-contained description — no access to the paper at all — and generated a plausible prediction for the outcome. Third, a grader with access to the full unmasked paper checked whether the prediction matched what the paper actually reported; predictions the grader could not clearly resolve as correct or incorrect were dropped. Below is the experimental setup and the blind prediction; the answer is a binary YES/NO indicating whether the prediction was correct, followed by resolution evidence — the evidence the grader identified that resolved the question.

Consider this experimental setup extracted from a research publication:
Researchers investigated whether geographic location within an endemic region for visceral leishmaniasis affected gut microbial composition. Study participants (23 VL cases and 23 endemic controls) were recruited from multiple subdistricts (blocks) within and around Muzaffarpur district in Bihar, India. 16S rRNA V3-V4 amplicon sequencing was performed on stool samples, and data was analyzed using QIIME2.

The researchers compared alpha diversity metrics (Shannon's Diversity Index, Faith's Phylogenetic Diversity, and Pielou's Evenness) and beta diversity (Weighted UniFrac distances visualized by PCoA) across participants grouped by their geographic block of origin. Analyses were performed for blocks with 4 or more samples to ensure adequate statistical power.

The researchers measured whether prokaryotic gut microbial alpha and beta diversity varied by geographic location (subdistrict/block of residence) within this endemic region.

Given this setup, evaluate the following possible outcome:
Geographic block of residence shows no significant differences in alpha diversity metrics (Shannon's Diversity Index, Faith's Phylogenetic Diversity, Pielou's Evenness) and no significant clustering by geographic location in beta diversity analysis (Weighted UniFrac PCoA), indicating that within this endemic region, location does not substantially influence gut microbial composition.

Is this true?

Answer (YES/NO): YES